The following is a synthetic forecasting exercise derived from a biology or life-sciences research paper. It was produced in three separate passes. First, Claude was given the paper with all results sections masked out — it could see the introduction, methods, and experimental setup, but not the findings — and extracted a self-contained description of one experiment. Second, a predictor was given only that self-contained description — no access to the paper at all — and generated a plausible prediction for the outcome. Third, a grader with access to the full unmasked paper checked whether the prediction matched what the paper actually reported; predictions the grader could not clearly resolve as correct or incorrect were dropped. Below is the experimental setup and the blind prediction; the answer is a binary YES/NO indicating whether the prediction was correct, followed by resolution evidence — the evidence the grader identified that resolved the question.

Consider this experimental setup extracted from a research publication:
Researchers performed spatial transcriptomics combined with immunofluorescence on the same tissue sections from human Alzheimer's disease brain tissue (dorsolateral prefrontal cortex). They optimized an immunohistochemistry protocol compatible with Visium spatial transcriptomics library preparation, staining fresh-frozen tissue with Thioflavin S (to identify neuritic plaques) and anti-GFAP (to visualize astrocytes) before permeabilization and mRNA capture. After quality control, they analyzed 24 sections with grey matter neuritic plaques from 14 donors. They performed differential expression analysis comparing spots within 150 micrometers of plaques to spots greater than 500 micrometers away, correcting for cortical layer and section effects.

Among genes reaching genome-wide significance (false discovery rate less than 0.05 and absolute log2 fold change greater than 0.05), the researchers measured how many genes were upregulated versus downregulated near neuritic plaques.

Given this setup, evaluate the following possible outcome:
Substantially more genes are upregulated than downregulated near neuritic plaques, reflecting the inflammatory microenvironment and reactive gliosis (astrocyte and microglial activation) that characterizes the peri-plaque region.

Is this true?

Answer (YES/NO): NO